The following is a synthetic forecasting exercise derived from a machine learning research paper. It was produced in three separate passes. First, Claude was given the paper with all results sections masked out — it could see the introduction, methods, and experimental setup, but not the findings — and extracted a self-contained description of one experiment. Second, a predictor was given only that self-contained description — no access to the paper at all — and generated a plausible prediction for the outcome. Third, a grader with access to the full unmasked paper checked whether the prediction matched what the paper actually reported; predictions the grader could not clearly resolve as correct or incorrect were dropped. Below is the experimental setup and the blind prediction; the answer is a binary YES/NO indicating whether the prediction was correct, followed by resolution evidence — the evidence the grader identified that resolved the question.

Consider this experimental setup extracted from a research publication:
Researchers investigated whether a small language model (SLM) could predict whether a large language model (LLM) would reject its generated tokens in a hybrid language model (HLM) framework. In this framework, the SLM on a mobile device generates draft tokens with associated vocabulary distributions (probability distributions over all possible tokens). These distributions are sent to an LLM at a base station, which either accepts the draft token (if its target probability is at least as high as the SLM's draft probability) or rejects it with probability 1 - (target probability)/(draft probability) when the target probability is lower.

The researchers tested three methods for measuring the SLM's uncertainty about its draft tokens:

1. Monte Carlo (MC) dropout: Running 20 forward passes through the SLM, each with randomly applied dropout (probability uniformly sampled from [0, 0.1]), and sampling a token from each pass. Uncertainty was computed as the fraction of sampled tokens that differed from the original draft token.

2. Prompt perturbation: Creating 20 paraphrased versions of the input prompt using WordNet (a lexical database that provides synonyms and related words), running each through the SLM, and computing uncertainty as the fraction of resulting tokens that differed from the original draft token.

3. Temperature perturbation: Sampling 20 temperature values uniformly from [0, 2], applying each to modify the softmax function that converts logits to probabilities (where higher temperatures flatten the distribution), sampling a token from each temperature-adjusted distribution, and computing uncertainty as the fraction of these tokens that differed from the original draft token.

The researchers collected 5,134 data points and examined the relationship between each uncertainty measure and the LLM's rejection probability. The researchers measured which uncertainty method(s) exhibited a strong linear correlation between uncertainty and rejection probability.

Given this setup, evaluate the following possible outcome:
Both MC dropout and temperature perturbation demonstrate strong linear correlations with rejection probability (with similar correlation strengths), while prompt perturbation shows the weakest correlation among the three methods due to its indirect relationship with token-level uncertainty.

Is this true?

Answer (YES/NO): NO